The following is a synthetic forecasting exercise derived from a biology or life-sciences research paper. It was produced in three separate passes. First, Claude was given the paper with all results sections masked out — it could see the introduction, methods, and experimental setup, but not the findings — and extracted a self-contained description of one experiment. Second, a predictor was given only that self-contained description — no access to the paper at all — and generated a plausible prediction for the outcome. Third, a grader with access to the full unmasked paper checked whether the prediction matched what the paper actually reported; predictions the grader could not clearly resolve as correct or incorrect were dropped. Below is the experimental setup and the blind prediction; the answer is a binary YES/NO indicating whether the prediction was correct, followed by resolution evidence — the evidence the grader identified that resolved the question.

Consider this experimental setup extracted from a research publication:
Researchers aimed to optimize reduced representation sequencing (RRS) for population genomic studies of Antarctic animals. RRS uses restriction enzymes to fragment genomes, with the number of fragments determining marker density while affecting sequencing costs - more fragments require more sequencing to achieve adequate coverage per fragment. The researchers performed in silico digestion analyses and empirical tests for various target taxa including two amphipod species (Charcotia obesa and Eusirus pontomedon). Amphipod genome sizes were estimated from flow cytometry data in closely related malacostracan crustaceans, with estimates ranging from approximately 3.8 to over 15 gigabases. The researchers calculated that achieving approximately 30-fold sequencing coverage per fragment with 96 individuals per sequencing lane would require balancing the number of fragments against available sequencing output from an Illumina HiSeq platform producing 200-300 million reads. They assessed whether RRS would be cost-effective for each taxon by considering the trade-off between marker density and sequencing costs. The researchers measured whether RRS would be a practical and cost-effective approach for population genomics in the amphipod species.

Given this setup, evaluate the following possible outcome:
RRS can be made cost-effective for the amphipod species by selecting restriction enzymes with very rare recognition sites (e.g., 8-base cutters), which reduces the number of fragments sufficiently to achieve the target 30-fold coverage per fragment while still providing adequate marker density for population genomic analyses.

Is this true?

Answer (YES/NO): NO